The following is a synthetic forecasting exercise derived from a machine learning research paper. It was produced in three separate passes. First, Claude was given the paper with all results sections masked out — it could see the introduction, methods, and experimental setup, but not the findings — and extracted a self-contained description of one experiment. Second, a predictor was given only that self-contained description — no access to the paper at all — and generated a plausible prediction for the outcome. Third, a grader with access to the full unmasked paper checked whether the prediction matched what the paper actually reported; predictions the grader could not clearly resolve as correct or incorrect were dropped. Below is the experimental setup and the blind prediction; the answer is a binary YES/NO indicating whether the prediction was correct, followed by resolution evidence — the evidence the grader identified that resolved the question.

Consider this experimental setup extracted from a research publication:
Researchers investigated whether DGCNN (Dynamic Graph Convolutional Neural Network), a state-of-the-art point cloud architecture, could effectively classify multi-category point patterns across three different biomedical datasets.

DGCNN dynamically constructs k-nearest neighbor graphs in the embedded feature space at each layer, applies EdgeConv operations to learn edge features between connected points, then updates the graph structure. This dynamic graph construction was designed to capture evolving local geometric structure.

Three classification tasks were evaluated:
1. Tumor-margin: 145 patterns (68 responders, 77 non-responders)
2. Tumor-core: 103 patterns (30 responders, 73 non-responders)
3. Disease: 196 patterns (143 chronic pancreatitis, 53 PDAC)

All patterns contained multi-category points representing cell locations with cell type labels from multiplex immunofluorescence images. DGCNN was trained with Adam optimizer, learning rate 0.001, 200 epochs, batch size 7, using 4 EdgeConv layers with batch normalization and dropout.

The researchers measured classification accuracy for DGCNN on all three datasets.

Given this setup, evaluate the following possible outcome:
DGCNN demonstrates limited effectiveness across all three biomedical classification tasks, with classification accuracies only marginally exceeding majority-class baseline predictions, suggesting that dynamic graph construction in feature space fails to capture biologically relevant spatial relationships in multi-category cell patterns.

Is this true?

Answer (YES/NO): NO